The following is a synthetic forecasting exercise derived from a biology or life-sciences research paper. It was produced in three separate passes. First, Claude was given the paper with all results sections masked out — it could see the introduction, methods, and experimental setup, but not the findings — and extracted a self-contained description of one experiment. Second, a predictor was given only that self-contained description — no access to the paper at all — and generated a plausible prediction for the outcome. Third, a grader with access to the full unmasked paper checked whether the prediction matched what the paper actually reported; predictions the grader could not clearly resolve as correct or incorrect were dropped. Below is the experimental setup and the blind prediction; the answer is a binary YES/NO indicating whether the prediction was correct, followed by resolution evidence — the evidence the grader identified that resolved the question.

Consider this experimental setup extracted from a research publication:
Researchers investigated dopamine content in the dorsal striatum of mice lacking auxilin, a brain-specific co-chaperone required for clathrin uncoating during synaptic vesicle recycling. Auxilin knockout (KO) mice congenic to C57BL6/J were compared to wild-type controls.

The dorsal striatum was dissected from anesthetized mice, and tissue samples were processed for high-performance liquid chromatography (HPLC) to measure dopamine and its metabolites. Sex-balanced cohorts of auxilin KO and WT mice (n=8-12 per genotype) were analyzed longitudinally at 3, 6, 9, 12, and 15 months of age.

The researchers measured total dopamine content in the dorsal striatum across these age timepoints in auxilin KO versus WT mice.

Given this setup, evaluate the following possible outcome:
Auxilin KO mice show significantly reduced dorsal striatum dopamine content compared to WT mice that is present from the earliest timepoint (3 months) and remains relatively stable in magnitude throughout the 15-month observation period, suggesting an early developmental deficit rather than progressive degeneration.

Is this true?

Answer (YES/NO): NO